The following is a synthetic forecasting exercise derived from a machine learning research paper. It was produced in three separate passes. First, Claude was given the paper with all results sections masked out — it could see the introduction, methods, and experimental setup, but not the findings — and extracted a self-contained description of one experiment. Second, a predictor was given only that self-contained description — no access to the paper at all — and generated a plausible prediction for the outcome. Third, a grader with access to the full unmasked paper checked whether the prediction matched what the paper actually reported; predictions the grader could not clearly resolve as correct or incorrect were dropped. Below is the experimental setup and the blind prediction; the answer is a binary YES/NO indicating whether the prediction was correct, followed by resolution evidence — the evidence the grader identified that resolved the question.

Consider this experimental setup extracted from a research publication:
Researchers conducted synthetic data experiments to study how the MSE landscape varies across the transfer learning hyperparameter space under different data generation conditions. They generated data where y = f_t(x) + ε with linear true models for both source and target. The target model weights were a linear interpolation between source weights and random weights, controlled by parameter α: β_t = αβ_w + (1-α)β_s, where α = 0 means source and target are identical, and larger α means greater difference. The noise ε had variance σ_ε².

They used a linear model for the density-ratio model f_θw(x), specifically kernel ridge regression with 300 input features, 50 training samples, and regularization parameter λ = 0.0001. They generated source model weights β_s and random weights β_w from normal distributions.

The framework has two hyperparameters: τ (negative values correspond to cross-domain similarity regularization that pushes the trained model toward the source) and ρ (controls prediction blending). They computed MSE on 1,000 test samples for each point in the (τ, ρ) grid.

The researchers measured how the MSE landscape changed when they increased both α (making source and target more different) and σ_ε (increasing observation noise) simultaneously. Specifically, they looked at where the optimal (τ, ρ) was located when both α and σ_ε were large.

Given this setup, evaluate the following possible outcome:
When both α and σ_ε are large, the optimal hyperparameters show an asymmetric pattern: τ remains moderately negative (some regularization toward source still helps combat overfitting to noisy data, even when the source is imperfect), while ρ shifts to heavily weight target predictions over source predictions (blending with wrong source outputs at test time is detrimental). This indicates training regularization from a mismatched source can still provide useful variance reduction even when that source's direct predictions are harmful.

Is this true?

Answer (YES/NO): YES